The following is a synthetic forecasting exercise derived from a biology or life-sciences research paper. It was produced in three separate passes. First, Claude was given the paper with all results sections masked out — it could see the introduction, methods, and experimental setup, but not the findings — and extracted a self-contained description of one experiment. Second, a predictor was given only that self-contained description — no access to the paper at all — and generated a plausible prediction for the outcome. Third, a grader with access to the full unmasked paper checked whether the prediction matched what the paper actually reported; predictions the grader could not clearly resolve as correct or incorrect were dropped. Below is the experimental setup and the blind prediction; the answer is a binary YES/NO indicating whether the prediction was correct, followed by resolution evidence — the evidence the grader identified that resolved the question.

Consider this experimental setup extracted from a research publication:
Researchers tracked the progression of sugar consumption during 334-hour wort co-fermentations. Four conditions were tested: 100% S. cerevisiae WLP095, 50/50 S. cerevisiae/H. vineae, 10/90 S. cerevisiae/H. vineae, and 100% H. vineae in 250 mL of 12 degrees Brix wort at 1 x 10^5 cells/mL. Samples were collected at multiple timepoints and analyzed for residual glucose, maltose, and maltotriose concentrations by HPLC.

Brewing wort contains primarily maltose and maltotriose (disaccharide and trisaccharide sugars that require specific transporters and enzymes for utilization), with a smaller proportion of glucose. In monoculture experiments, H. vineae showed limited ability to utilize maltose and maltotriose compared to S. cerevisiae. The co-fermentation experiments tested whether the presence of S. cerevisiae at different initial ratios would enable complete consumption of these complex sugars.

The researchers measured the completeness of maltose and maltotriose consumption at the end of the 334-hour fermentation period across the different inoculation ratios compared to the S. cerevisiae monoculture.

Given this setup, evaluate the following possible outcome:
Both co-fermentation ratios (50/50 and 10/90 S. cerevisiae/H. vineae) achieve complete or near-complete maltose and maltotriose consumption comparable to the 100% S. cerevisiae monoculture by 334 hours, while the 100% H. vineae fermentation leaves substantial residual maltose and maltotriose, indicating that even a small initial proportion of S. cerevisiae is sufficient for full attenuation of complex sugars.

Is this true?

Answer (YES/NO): YES